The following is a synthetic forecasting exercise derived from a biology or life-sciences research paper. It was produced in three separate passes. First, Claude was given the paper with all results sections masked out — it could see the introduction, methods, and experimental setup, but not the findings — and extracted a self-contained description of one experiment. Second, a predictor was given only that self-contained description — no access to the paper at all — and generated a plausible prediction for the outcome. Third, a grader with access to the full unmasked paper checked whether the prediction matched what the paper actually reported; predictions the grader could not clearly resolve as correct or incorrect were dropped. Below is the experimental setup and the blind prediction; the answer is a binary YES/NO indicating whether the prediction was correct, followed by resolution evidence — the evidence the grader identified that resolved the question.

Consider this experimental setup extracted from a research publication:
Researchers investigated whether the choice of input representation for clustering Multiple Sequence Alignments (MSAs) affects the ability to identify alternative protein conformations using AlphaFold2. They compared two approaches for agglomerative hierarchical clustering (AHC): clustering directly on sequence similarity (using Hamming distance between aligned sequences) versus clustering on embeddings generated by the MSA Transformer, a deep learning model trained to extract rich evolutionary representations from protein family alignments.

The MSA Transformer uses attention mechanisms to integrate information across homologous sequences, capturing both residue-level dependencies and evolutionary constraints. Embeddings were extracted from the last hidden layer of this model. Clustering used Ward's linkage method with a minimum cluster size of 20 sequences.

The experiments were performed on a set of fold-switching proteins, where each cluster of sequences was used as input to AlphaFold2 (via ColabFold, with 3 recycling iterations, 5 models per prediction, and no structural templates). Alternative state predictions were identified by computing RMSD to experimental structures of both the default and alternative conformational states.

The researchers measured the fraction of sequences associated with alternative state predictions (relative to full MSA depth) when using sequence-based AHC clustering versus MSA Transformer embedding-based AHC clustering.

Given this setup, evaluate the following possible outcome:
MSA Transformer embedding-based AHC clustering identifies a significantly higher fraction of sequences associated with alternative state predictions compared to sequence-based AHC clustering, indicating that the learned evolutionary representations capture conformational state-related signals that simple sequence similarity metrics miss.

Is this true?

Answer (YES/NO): NO